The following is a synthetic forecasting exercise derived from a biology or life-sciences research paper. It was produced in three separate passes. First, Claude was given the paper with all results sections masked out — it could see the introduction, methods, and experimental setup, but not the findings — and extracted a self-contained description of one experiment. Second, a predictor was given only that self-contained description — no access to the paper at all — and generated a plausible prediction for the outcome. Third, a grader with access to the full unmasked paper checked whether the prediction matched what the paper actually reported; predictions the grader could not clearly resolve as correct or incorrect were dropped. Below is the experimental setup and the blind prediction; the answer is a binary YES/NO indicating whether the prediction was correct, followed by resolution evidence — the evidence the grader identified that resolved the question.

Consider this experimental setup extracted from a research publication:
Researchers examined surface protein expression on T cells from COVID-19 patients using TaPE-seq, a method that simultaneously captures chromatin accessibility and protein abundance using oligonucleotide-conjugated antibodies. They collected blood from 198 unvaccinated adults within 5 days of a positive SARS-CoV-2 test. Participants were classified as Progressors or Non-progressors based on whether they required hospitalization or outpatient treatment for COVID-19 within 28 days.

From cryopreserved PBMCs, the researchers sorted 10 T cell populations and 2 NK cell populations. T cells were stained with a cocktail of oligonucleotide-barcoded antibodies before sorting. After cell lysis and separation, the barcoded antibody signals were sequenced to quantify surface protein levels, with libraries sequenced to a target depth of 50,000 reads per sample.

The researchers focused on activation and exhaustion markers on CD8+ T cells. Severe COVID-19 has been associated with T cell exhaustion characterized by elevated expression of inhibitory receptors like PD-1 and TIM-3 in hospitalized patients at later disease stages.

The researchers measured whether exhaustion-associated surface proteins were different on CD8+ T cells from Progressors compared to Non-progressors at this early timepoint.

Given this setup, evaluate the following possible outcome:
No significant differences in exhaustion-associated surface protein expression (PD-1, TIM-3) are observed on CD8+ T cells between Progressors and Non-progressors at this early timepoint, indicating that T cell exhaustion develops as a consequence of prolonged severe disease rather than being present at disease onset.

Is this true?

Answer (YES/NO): NO